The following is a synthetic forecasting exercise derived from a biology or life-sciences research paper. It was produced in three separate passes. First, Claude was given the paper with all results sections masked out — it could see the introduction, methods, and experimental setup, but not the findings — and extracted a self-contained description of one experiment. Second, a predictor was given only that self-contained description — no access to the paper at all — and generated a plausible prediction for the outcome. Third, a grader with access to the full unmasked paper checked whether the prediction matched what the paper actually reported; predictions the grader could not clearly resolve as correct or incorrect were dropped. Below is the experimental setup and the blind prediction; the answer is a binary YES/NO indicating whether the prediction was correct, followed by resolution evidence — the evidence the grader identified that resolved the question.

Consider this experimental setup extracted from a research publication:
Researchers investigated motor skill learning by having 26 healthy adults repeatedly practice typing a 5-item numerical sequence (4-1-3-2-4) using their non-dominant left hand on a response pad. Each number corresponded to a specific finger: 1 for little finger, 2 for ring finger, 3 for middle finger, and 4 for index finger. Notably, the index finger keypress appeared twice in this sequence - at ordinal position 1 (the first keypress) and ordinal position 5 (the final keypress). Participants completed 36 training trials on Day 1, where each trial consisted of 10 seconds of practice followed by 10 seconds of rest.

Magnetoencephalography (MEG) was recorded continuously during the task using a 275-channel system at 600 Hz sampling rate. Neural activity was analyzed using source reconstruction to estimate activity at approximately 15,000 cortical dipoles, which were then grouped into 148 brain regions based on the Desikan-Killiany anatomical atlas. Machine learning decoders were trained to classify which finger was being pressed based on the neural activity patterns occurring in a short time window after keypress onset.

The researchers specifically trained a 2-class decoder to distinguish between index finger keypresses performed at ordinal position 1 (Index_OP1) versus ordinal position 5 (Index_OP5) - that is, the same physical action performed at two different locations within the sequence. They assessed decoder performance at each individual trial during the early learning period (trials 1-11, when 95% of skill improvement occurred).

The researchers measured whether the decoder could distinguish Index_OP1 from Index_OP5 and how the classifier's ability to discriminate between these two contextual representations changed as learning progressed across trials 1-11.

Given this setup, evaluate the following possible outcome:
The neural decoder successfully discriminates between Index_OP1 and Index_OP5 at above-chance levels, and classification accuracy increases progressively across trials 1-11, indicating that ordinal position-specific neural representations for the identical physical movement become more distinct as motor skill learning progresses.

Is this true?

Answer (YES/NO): YES